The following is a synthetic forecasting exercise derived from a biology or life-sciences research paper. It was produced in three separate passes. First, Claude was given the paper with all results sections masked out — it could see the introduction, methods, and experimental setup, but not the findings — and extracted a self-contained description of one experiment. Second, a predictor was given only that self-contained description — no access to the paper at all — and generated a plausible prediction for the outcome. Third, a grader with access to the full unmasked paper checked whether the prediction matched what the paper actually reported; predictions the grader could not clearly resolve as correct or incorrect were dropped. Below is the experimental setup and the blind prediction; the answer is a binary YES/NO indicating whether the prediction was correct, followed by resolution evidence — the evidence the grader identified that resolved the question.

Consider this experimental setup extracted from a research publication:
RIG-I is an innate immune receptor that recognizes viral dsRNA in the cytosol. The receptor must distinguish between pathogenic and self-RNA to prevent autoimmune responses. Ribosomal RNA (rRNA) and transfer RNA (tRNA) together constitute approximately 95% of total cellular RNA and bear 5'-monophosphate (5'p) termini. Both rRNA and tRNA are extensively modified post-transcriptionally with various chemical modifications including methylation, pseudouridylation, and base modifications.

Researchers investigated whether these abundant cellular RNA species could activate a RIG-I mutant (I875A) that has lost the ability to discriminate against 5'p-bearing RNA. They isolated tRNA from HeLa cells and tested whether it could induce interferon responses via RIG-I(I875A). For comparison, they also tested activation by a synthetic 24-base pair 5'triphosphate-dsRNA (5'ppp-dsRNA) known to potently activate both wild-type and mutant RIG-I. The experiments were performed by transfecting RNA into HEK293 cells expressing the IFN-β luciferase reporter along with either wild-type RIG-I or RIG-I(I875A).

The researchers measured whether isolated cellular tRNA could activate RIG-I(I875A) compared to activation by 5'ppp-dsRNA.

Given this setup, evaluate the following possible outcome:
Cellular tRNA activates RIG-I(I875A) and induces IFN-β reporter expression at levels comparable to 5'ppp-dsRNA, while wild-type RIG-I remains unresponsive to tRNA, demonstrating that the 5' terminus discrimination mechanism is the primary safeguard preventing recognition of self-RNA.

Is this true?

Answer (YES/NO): NO